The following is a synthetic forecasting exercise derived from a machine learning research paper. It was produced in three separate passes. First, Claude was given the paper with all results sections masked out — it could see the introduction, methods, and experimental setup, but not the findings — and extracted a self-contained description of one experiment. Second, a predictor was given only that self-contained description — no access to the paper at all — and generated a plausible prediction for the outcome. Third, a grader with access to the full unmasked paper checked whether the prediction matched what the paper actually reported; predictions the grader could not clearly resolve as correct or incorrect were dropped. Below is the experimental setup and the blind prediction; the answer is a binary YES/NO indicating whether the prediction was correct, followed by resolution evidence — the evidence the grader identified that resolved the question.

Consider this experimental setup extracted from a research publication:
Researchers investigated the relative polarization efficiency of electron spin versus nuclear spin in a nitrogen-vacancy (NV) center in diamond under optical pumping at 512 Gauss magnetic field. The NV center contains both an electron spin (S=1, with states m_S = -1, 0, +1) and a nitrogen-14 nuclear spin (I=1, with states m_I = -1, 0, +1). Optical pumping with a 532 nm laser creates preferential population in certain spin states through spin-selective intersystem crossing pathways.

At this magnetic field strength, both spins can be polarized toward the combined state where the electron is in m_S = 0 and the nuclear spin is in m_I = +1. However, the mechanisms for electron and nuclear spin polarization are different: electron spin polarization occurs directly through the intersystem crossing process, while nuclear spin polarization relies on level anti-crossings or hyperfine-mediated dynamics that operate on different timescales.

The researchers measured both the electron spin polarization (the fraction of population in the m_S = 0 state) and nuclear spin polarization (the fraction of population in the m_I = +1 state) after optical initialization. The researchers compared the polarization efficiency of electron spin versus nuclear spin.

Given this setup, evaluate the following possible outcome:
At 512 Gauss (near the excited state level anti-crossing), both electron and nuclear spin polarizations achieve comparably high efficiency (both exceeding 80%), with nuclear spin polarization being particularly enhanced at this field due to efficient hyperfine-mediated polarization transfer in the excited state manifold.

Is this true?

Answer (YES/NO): YES